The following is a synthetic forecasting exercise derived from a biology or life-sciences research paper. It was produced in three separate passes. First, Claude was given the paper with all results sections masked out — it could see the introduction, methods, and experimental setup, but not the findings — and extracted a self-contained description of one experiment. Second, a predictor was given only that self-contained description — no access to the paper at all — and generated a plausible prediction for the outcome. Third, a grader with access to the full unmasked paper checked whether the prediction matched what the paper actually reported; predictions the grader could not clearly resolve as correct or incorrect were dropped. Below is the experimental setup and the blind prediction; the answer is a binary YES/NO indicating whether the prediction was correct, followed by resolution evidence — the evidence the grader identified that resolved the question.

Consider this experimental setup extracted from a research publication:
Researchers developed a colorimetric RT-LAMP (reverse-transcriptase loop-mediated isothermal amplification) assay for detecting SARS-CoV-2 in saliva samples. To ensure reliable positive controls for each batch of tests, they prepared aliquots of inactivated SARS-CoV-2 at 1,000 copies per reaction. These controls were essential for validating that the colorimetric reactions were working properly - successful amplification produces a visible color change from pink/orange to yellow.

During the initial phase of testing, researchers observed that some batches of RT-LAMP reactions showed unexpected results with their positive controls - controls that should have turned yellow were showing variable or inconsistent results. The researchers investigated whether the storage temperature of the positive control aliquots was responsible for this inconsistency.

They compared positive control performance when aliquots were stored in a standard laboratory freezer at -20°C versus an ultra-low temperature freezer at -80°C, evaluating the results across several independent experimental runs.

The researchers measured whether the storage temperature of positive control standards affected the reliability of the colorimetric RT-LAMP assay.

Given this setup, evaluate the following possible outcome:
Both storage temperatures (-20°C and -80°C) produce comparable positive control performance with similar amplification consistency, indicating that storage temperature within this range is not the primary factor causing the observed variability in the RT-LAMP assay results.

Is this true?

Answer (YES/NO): NO